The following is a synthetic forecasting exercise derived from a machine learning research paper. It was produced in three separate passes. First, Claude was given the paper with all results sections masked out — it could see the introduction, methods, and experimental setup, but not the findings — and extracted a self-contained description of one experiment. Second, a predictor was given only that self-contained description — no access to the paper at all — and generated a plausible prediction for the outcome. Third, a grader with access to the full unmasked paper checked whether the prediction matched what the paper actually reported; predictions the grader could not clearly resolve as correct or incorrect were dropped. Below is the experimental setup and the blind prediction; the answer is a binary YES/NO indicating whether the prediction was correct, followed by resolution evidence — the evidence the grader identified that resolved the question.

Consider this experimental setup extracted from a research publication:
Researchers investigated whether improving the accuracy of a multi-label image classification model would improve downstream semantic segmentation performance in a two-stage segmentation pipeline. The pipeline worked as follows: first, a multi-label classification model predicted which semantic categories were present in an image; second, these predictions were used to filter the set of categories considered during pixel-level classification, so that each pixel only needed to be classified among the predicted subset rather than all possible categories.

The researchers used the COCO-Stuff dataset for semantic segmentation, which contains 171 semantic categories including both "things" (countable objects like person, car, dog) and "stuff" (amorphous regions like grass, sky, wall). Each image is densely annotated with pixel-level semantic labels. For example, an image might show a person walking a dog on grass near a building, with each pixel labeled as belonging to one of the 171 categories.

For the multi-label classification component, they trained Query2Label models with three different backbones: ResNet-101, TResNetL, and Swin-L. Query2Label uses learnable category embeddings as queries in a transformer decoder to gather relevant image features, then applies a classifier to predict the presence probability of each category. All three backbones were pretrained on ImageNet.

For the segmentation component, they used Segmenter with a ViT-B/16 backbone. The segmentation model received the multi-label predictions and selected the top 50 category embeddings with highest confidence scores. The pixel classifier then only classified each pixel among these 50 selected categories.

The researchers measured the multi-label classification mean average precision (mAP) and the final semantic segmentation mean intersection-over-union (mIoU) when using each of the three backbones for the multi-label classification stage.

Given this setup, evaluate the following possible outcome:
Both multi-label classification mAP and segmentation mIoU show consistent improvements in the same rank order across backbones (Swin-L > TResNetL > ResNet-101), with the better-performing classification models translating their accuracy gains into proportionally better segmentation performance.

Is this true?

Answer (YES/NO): NO